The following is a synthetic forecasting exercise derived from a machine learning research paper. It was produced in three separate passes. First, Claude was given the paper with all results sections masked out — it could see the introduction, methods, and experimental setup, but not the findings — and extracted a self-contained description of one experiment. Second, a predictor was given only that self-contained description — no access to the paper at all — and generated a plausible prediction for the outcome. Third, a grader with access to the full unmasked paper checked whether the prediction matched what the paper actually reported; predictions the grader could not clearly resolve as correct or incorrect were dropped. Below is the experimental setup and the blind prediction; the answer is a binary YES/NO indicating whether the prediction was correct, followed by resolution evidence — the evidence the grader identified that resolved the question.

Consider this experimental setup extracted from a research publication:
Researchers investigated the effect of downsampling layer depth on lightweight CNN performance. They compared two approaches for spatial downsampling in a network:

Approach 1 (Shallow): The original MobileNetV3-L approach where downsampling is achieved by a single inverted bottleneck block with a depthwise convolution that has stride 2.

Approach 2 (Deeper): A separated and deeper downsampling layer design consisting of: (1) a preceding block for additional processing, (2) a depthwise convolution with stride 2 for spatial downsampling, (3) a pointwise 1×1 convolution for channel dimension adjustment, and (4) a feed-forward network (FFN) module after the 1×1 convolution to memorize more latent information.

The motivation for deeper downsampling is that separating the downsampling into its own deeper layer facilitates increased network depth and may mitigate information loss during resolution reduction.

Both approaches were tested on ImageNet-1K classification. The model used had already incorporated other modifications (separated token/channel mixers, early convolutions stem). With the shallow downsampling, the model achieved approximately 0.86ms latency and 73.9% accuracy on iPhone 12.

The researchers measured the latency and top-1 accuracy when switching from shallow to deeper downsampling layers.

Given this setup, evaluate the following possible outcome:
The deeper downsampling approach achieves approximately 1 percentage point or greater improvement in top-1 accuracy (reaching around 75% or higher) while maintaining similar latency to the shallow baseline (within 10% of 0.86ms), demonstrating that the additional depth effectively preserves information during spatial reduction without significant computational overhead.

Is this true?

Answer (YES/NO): NO